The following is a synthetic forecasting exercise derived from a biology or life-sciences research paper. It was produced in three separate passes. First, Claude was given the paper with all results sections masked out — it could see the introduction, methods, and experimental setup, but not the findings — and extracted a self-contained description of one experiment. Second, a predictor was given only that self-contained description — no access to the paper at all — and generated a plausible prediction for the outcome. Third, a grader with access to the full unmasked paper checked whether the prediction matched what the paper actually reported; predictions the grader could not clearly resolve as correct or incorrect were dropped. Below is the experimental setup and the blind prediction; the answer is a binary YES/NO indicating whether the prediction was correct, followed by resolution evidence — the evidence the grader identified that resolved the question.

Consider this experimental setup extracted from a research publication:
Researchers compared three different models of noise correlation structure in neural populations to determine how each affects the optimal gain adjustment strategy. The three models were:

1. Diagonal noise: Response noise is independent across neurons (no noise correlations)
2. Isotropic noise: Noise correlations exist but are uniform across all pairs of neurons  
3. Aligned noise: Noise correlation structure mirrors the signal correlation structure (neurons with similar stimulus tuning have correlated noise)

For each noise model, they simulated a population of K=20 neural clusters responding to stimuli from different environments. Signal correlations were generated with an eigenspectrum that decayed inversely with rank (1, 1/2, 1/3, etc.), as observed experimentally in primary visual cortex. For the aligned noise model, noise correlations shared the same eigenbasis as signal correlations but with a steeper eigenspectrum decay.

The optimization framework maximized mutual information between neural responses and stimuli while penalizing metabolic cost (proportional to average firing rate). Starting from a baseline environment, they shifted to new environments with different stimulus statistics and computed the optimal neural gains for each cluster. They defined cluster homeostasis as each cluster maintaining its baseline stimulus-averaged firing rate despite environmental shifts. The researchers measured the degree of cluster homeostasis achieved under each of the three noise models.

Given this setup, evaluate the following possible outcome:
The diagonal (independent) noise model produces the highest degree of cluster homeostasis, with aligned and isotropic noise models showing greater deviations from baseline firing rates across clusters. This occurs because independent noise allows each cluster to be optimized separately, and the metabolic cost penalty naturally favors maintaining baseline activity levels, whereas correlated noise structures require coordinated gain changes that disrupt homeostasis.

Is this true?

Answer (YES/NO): NO